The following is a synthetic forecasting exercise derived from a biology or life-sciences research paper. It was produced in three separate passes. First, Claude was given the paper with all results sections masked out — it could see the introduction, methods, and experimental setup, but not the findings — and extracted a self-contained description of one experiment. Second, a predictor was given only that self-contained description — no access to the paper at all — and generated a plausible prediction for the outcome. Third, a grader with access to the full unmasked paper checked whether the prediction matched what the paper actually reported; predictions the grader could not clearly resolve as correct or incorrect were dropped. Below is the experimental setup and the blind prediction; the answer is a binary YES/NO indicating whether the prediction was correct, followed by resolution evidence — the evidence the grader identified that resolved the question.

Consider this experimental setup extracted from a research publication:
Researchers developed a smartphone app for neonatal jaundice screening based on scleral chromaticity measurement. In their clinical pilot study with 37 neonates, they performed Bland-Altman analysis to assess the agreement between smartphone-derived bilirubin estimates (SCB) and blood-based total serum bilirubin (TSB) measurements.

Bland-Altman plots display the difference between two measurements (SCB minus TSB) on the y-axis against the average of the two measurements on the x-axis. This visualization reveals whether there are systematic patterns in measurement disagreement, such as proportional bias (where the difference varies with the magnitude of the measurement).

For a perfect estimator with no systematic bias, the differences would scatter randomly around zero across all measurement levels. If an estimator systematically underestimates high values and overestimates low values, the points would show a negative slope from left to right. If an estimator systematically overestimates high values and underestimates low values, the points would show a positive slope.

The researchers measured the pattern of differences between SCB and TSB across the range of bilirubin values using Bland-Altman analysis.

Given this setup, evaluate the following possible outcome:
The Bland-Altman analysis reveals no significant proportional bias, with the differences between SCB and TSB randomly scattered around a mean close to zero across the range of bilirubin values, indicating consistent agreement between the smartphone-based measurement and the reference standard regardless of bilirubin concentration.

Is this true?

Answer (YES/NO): NO